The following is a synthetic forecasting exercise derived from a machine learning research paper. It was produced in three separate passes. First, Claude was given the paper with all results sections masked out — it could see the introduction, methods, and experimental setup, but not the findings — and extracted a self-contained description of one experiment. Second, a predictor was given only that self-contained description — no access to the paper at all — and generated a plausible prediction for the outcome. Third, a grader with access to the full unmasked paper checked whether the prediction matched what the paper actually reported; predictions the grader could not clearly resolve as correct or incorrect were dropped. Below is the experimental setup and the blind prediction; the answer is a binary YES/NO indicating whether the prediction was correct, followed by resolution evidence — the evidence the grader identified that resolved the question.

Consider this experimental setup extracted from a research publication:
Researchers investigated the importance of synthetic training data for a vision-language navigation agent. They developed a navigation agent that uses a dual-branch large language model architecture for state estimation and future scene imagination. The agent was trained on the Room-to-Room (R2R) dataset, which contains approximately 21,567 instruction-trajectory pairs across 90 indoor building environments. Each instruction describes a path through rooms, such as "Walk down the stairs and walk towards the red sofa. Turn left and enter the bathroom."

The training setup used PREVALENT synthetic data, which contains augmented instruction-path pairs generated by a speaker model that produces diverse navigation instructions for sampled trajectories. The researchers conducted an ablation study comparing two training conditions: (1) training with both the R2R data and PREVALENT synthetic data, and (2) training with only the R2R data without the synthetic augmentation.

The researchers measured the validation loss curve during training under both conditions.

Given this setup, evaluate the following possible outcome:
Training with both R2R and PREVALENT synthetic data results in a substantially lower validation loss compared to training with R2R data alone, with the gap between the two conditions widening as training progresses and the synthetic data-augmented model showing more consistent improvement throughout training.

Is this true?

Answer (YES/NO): NO